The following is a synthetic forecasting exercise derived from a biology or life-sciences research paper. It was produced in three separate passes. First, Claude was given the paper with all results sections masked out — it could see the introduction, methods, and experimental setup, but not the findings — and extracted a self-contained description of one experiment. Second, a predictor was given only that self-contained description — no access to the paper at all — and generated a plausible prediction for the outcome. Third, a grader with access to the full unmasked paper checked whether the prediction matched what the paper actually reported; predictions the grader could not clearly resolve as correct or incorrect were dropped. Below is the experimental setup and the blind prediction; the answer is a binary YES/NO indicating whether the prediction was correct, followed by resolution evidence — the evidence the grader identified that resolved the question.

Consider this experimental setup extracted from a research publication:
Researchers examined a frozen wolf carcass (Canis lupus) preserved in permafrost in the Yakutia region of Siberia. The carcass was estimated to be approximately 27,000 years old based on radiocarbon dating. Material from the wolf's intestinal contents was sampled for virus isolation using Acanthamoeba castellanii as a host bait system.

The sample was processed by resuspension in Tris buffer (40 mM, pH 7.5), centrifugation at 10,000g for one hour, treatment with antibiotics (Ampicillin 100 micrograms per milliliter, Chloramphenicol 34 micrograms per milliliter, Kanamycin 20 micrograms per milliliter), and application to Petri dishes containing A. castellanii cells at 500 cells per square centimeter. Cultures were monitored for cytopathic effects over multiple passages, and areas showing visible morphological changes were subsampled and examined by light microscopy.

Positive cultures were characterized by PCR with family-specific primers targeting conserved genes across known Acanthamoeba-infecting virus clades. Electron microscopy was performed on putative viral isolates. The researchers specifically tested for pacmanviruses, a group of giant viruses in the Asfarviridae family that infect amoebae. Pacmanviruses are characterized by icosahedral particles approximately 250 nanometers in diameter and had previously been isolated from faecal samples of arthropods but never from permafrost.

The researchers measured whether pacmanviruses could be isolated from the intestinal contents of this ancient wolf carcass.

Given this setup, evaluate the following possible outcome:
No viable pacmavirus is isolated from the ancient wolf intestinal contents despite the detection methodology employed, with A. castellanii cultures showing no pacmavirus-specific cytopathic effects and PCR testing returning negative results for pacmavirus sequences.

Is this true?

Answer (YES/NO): NO